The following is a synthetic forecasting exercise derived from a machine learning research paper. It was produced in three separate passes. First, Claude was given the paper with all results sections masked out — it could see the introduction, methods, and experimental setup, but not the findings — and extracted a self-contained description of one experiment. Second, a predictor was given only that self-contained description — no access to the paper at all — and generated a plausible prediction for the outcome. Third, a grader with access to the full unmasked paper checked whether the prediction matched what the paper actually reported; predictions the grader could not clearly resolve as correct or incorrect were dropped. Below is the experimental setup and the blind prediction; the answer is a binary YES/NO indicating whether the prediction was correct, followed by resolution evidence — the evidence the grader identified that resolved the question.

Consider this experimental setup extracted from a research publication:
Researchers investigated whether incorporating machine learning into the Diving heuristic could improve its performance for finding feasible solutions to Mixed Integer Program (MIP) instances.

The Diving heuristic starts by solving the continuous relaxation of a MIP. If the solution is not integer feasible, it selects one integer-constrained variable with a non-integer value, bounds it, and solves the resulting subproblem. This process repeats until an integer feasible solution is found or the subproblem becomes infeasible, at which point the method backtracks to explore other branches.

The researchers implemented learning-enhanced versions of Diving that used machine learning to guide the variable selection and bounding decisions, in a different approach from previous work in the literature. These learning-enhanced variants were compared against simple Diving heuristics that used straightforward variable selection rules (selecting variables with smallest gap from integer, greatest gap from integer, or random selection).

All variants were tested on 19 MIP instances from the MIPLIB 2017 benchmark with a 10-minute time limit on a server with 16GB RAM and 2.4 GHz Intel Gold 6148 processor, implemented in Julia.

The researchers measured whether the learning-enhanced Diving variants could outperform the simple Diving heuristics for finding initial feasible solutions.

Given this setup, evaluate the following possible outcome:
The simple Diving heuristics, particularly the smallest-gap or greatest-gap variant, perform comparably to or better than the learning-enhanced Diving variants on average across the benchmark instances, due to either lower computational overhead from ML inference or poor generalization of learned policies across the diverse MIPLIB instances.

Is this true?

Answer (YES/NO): YES